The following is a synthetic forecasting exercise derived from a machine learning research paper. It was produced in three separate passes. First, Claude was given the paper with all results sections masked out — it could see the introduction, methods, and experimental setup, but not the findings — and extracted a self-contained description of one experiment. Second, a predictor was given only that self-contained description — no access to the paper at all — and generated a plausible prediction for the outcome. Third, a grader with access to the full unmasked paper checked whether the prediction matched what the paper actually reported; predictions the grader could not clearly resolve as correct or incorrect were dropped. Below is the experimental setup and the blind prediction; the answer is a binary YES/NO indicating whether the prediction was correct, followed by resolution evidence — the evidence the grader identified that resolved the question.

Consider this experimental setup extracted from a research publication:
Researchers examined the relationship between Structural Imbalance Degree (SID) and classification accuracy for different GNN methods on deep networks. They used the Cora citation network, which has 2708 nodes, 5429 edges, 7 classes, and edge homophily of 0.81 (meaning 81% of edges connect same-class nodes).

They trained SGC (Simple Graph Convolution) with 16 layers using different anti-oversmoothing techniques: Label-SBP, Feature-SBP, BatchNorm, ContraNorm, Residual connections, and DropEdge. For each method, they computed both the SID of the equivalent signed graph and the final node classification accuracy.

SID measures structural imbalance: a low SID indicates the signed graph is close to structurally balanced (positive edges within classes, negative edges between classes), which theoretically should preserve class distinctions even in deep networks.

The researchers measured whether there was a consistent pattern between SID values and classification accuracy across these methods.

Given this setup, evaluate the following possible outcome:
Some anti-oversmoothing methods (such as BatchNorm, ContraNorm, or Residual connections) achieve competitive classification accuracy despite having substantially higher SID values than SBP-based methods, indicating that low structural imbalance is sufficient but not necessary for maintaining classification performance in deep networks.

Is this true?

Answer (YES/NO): NO